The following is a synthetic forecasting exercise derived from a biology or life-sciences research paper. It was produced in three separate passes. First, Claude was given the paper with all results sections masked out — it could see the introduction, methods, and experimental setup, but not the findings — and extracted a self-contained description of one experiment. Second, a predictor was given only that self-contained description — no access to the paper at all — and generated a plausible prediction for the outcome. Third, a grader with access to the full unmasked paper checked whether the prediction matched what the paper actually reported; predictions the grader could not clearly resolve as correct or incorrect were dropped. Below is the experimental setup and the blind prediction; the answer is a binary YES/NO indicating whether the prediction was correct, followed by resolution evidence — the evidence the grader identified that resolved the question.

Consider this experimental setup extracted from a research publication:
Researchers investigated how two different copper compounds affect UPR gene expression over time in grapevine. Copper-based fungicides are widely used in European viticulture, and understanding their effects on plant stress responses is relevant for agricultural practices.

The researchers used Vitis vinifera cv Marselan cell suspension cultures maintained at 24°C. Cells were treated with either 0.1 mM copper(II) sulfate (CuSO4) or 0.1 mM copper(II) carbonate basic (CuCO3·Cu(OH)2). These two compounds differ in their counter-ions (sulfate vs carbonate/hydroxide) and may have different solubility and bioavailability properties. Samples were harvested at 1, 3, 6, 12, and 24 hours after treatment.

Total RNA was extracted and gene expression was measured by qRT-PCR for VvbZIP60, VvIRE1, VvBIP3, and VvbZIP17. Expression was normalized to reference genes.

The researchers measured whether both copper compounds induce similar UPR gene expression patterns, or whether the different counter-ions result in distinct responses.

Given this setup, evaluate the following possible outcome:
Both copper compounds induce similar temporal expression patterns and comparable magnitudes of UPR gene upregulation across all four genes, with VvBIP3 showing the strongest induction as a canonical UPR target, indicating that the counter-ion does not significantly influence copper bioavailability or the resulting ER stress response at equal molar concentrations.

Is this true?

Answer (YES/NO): NO